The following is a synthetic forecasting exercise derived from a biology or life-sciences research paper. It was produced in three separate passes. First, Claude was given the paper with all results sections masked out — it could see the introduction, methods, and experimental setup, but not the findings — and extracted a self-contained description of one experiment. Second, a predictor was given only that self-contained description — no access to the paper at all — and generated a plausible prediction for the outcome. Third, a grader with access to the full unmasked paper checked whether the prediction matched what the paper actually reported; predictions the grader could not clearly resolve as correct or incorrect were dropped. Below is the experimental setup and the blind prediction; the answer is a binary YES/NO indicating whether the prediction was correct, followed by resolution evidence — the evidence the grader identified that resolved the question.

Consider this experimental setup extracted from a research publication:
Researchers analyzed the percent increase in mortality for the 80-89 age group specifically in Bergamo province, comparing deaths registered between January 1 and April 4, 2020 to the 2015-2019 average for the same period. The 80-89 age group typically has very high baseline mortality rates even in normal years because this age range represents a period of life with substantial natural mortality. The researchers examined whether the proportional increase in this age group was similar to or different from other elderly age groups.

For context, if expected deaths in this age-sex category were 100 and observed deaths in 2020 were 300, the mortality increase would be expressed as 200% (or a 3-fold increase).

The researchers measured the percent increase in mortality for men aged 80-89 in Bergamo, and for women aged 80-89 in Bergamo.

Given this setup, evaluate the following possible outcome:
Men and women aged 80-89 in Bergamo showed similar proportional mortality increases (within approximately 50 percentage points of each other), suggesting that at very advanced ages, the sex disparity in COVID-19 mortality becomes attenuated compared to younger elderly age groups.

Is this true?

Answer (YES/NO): NO